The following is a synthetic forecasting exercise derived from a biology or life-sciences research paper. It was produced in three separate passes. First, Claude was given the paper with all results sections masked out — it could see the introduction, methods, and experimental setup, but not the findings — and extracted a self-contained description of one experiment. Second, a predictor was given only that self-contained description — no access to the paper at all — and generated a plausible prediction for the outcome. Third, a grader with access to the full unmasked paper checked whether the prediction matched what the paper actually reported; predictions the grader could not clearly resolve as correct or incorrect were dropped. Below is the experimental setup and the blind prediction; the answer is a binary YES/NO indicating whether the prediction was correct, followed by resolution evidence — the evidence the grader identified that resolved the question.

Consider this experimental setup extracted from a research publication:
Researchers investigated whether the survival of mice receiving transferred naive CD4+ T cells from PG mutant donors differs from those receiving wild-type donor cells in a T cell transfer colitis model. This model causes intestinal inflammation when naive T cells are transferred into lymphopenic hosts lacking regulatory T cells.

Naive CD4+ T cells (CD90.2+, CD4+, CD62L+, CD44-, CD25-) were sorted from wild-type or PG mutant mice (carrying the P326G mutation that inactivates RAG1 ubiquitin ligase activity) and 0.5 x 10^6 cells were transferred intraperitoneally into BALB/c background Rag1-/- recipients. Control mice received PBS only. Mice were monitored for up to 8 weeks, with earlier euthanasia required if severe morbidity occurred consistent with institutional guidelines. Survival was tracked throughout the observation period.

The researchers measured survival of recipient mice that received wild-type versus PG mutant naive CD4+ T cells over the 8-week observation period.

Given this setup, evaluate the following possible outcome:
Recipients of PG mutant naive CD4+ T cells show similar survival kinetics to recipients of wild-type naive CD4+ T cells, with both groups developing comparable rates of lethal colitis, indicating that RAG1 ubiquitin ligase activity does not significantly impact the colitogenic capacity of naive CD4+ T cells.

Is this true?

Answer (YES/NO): NO